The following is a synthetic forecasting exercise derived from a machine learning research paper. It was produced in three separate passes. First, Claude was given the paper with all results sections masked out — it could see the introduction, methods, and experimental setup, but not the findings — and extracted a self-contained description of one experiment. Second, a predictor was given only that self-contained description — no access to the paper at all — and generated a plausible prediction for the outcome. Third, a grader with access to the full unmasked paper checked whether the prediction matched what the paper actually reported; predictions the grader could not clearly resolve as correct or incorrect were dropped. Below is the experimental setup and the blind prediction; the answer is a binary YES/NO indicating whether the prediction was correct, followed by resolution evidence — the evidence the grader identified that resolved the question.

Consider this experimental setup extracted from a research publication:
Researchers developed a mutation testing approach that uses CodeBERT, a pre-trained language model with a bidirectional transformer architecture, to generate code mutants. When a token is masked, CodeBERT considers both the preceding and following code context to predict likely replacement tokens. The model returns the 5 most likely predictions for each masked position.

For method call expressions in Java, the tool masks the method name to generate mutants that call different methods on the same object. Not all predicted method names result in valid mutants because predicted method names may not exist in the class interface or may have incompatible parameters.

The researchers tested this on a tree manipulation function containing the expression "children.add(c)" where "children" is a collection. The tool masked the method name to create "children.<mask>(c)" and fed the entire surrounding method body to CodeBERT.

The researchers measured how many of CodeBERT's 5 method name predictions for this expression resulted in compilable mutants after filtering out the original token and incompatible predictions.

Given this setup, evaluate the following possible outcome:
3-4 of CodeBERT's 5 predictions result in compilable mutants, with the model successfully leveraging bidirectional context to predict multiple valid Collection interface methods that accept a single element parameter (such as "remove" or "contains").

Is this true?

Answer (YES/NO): NO